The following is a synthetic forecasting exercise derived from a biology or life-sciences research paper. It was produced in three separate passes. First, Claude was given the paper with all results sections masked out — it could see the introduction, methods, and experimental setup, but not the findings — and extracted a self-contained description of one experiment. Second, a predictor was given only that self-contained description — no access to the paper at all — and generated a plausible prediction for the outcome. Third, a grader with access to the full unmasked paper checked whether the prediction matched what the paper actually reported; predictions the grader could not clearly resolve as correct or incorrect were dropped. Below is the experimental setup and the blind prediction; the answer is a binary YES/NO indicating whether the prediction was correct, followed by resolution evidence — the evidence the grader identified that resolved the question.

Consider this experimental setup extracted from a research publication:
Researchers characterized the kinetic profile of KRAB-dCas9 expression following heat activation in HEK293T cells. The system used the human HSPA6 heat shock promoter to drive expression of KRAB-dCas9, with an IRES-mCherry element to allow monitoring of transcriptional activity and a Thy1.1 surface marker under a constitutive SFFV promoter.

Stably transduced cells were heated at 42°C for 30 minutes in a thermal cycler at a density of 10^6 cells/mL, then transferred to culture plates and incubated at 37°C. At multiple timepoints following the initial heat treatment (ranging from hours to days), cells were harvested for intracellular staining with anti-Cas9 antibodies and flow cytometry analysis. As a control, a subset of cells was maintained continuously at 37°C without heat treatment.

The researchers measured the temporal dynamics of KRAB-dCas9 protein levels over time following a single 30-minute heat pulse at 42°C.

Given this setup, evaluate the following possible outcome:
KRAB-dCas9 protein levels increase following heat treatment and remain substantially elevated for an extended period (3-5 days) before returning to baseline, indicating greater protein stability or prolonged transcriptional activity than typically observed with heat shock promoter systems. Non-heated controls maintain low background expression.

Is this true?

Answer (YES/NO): YES